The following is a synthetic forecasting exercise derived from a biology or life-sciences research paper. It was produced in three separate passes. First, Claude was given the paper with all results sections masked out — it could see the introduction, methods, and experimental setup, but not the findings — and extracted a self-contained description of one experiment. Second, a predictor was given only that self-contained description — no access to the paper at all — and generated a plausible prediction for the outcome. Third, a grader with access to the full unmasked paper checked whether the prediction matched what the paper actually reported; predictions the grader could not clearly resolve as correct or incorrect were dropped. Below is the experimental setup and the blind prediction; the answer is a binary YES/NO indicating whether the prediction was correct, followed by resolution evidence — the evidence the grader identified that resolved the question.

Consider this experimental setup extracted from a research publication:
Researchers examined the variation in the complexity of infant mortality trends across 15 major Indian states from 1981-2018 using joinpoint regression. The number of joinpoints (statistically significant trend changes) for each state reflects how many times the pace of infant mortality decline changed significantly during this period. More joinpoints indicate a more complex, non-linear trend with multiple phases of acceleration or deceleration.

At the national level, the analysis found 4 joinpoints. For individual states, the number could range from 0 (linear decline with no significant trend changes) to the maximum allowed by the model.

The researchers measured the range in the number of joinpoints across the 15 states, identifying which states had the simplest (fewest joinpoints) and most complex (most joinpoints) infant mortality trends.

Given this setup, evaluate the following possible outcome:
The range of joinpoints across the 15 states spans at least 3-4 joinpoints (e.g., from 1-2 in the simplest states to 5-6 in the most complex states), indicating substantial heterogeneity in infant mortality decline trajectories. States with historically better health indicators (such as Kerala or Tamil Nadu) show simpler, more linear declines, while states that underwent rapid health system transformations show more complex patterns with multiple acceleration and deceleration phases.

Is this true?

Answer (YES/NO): NO